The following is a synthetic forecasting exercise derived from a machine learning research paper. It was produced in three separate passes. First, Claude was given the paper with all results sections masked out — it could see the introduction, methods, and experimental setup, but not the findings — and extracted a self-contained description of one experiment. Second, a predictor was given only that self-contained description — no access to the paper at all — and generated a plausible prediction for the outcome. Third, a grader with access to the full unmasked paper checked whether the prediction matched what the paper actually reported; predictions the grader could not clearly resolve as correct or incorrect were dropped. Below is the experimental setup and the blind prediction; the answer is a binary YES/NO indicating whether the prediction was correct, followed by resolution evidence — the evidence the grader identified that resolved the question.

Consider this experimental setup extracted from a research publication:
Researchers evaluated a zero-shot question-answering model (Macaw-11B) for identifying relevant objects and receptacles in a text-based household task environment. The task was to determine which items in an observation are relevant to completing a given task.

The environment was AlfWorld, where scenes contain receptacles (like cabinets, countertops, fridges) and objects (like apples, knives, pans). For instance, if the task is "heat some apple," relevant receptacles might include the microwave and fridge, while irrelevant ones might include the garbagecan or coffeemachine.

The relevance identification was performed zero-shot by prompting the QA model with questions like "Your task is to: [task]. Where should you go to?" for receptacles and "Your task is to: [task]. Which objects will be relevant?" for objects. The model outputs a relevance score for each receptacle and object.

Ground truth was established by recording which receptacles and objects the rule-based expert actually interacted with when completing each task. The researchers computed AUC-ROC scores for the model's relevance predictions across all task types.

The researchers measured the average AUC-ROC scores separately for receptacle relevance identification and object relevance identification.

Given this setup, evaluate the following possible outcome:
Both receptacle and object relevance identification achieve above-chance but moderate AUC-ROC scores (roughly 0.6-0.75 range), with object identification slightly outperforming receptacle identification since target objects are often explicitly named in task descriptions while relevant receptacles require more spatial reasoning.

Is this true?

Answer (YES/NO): NO